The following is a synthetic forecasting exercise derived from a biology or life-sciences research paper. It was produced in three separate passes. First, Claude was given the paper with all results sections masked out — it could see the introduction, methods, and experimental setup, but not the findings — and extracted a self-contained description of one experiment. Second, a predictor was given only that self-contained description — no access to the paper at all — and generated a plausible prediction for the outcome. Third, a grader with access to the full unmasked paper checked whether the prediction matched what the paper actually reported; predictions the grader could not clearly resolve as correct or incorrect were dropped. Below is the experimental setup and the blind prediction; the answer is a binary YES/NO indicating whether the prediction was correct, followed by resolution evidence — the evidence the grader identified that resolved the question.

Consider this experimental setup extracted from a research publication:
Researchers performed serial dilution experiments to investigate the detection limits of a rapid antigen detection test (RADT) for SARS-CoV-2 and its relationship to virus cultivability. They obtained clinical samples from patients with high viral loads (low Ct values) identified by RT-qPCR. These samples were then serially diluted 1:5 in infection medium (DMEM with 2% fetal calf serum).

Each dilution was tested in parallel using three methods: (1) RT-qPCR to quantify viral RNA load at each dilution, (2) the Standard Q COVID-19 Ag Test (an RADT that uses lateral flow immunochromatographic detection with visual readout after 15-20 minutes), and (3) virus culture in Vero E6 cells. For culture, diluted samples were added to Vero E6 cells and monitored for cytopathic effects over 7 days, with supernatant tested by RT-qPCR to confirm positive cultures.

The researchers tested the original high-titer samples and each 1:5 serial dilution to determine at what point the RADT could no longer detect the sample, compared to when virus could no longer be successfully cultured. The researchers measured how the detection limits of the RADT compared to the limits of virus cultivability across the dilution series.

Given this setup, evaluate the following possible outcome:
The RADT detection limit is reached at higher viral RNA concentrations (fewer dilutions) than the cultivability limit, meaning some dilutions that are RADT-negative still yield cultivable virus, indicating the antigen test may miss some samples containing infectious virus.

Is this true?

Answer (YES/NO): NO